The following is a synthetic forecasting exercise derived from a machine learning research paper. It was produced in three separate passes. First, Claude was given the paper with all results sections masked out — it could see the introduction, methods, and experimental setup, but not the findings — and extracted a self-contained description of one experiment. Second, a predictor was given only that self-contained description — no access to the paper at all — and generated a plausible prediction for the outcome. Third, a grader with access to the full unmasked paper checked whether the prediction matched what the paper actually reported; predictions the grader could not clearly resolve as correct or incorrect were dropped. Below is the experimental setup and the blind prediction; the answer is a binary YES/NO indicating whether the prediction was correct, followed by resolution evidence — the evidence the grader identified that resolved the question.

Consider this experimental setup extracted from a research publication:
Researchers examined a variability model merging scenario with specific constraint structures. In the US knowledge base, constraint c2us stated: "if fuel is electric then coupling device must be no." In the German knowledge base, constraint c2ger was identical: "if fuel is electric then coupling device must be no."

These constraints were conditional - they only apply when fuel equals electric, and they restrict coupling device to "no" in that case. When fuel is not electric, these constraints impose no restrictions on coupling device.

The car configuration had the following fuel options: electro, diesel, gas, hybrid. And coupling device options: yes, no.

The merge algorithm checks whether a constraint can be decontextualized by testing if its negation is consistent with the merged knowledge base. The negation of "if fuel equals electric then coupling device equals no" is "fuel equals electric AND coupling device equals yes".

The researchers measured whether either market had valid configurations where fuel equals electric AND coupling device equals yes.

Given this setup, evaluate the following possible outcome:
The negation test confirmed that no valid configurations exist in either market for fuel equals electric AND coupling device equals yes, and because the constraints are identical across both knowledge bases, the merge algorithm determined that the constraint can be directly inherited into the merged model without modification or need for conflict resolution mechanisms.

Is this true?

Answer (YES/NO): NO